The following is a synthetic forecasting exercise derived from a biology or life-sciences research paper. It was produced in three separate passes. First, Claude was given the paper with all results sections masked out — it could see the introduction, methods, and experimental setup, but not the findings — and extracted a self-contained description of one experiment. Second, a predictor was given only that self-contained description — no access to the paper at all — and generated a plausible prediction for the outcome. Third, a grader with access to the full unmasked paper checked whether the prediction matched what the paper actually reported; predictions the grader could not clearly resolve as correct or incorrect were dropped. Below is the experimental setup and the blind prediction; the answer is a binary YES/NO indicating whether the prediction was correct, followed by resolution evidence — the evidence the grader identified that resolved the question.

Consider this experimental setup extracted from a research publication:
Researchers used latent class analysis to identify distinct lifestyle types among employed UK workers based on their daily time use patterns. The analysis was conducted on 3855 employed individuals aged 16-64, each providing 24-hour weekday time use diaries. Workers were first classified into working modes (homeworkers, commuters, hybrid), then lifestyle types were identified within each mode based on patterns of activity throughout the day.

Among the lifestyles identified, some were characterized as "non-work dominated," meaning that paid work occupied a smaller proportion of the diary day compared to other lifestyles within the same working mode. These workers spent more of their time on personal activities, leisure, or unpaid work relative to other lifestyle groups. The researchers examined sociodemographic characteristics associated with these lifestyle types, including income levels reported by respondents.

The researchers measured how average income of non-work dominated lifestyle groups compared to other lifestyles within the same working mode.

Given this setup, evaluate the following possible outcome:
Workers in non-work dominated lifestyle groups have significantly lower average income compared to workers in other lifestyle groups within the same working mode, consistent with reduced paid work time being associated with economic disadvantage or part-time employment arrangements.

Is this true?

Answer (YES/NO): YES